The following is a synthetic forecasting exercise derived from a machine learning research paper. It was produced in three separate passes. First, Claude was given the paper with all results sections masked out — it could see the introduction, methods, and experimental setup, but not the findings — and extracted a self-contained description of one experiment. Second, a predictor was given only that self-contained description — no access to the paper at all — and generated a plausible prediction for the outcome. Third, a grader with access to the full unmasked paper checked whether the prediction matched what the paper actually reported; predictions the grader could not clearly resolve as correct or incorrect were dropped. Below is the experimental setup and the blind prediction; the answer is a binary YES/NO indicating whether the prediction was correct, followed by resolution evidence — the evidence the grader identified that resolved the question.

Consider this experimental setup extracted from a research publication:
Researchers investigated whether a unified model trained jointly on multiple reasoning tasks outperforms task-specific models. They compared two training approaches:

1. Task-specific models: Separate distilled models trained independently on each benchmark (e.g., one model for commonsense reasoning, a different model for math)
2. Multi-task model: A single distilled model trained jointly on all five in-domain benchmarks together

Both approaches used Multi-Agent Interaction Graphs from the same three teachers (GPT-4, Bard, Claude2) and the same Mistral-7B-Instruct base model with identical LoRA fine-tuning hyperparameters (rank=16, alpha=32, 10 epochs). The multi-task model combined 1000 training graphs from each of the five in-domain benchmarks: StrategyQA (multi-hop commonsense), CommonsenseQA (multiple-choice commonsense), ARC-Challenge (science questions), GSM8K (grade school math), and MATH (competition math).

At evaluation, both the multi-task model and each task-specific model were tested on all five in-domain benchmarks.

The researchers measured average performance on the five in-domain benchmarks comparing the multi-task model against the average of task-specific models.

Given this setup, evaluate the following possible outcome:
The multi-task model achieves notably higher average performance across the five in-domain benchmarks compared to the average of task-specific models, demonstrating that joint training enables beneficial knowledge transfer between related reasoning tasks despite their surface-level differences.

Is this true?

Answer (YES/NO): NO